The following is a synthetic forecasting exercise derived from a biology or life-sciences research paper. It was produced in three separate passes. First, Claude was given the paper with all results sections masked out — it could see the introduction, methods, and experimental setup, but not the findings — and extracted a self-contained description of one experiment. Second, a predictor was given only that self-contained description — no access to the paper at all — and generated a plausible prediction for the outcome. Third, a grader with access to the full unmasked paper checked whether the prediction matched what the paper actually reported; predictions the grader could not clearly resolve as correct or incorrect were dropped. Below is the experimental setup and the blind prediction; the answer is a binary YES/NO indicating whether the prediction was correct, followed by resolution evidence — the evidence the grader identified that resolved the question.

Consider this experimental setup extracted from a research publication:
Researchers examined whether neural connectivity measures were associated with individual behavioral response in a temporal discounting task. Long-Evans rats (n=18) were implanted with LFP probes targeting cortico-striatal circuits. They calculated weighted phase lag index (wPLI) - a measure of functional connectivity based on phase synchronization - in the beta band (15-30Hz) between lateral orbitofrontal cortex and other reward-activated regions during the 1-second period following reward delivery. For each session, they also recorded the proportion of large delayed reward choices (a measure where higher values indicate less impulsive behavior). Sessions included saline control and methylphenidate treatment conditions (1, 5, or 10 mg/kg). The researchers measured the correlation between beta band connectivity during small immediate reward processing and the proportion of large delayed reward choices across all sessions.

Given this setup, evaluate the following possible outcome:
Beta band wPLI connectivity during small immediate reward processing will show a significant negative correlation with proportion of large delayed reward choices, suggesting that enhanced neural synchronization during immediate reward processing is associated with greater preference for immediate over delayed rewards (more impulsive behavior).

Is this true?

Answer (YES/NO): YES